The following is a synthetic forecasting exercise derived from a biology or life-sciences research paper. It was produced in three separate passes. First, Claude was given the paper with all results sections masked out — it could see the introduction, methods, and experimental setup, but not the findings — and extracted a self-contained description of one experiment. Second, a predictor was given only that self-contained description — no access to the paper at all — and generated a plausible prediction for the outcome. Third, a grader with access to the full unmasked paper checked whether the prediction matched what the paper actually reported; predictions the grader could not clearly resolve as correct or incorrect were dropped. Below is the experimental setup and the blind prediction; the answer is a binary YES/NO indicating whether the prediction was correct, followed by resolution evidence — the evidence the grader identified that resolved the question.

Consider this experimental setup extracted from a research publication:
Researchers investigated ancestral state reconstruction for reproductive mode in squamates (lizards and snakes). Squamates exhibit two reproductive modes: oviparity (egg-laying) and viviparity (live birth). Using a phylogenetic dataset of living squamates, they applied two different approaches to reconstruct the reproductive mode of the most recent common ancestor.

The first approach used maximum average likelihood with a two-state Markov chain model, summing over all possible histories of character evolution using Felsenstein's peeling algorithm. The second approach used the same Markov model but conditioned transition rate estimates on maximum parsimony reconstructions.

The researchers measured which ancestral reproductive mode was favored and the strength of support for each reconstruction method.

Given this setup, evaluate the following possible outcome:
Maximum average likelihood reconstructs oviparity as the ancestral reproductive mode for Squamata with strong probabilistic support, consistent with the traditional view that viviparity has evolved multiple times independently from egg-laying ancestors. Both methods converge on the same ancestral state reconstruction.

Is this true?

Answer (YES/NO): NO